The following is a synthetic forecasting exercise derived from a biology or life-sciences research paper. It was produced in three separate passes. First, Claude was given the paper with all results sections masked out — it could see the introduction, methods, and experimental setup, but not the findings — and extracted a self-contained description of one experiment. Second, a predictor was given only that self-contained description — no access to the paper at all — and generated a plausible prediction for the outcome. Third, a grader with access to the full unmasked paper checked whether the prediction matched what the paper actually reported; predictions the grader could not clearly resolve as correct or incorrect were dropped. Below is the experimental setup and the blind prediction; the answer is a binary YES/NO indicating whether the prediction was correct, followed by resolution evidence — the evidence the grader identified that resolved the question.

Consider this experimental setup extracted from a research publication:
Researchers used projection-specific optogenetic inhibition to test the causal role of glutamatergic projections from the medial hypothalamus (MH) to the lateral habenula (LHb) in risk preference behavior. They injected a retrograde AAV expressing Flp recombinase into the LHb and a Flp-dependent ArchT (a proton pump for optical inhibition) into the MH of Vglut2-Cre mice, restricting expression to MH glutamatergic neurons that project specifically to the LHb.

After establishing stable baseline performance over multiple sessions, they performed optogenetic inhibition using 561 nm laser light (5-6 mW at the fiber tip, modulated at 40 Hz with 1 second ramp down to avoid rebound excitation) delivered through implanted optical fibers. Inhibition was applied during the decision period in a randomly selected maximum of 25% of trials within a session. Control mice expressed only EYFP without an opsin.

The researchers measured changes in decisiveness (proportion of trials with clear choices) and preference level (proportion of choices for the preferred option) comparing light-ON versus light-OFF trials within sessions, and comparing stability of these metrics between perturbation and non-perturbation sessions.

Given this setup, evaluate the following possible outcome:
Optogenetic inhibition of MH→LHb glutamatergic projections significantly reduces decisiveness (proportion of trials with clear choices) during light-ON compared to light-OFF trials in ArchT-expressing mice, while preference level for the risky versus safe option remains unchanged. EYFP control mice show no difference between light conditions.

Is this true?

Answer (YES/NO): NO